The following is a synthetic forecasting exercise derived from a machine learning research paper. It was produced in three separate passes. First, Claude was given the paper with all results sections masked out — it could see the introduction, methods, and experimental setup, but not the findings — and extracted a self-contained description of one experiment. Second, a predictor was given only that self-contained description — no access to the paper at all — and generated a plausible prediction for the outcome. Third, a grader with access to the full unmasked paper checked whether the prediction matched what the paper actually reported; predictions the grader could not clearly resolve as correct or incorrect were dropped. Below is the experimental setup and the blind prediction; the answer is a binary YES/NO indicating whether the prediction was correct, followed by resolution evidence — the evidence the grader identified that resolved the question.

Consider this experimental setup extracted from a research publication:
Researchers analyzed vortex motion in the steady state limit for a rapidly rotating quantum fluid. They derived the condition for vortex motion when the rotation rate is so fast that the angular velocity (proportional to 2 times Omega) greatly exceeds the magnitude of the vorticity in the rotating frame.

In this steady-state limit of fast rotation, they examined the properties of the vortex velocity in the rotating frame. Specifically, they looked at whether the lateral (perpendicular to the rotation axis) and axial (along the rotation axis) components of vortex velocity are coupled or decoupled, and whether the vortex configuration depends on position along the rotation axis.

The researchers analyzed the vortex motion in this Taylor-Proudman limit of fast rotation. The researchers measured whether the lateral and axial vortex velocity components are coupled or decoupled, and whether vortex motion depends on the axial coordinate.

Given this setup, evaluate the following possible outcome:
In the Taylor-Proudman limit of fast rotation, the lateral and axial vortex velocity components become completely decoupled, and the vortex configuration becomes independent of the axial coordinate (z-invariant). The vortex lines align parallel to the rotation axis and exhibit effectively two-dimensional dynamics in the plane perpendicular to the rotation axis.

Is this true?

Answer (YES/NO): YES